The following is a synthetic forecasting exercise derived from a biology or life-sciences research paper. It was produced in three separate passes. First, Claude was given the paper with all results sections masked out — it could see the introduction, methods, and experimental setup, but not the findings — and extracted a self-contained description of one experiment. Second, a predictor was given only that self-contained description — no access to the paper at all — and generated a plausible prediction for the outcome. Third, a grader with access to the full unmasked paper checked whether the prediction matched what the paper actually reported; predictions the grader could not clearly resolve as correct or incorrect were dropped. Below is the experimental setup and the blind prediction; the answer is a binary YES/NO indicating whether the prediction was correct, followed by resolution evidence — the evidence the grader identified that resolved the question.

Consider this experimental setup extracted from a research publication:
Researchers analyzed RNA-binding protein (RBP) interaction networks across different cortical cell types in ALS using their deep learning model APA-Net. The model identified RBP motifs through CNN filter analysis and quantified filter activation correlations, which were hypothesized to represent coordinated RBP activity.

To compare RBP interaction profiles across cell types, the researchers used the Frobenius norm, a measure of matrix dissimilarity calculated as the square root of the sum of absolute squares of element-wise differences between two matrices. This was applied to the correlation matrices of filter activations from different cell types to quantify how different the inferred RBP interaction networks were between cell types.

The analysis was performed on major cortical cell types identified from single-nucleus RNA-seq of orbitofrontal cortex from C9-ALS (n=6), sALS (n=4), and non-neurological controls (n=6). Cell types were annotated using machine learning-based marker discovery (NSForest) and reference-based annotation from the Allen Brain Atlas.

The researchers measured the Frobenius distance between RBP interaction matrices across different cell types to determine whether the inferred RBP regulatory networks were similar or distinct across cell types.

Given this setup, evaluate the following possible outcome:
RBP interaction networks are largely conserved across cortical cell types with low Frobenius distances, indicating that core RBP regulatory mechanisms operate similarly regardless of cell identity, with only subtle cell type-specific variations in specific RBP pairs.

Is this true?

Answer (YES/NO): NO